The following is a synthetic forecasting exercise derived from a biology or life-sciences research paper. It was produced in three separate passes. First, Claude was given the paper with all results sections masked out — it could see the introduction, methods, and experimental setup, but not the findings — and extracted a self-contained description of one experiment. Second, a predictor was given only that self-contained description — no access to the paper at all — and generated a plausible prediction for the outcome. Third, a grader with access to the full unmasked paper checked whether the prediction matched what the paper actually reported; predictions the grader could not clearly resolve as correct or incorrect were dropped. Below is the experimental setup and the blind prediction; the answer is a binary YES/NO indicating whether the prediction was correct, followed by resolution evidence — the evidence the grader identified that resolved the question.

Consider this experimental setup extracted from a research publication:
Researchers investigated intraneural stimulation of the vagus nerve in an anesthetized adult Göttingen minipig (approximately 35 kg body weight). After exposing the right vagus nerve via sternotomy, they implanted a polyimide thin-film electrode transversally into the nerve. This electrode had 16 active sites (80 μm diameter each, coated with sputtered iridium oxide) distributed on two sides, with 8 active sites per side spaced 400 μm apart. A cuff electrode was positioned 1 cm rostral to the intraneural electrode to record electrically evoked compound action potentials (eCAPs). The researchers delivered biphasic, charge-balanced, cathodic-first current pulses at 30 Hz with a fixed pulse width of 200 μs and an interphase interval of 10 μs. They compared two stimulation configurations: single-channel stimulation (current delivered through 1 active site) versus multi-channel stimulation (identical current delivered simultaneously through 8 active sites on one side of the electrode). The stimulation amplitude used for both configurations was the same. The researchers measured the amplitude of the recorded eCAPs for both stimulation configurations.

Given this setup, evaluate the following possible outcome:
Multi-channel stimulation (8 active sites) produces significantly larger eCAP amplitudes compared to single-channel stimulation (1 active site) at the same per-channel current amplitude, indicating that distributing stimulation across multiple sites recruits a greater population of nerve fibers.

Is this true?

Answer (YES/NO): YES